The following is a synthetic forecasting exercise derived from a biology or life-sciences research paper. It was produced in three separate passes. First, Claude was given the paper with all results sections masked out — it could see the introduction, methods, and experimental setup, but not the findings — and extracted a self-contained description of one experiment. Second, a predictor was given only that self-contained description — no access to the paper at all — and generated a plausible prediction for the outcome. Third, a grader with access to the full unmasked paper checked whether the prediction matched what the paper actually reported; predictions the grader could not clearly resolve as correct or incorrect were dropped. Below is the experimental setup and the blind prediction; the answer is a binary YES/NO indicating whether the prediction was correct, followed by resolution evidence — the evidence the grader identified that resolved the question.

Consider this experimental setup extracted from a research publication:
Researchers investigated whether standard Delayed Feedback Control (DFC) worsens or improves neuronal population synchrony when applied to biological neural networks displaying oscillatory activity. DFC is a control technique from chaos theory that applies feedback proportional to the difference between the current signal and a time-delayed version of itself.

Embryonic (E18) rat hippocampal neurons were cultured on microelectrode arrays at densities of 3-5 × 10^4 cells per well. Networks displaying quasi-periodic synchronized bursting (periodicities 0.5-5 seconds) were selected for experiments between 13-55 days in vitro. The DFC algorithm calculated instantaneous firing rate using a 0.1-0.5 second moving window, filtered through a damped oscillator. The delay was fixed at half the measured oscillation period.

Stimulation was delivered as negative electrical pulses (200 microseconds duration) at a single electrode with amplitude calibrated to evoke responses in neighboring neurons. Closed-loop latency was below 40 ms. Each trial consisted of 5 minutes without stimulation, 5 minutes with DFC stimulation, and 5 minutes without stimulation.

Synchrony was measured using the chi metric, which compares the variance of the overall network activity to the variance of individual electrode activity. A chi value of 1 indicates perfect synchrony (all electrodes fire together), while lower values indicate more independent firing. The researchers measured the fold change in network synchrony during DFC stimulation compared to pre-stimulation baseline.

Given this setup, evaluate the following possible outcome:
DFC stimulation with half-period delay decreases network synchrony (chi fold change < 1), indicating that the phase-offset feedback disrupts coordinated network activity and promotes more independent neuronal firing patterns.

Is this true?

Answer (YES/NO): NO